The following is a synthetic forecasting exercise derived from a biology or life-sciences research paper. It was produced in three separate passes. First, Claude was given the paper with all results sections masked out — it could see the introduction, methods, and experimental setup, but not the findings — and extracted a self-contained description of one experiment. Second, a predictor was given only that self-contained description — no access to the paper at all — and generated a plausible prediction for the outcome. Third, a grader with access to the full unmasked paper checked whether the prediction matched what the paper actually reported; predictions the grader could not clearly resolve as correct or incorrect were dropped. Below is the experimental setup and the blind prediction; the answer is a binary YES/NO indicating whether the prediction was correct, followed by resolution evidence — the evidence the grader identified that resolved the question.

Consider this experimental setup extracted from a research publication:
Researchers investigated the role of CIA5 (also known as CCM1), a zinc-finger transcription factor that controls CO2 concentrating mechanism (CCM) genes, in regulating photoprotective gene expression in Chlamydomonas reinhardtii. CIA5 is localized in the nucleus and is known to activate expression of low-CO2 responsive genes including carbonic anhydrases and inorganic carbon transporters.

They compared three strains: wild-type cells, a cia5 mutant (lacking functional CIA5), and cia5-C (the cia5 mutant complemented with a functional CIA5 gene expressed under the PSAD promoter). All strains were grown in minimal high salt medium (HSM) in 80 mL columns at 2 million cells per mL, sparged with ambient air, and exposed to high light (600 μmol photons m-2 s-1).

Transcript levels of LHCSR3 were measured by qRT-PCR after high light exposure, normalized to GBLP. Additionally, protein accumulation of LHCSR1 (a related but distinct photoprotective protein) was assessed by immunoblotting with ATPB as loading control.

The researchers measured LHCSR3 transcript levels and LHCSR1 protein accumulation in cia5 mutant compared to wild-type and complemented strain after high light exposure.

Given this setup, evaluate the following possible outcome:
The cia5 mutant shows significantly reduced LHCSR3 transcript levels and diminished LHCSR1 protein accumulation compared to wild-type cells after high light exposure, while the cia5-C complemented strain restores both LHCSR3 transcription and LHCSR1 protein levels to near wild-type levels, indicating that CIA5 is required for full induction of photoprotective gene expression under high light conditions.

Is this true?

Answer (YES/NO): NO